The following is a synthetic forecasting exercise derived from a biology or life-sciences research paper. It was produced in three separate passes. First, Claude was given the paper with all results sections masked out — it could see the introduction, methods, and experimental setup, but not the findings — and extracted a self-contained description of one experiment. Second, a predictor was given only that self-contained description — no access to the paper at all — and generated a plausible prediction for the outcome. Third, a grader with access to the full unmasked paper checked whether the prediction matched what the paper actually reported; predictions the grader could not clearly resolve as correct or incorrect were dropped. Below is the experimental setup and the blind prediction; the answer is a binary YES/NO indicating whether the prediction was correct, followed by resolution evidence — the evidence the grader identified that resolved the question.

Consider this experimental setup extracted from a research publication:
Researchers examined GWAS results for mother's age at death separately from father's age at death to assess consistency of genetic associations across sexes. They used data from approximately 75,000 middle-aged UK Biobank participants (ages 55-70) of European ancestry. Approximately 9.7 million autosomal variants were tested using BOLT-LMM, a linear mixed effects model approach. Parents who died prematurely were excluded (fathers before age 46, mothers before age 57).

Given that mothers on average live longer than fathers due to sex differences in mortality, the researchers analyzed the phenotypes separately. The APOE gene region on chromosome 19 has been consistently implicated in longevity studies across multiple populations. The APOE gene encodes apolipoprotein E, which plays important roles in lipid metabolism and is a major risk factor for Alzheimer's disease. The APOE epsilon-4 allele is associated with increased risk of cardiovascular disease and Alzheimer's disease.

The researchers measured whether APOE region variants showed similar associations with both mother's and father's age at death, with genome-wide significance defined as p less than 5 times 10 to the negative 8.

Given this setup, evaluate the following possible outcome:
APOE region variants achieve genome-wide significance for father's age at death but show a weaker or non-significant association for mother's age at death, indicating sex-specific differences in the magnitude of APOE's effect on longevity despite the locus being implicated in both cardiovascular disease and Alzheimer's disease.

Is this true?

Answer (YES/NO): NO